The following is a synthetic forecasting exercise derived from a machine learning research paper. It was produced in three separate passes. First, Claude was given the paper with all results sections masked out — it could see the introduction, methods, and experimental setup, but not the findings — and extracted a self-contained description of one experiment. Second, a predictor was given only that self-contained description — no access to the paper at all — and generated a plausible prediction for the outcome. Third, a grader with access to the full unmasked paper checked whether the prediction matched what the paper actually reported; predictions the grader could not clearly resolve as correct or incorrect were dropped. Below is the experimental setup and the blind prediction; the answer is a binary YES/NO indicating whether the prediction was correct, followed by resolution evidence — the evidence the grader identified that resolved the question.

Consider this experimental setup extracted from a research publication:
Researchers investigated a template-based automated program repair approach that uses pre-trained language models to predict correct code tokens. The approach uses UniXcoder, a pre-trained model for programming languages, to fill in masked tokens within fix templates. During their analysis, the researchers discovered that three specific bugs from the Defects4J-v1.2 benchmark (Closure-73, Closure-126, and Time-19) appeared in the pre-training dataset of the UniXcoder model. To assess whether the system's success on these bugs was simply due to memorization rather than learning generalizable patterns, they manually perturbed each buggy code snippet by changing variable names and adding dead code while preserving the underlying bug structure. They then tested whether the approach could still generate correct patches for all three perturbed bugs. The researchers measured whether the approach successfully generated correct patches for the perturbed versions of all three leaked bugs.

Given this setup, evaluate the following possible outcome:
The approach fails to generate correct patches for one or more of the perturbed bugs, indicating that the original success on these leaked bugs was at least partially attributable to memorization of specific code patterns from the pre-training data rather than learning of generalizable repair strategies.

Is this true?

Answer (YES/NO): NO